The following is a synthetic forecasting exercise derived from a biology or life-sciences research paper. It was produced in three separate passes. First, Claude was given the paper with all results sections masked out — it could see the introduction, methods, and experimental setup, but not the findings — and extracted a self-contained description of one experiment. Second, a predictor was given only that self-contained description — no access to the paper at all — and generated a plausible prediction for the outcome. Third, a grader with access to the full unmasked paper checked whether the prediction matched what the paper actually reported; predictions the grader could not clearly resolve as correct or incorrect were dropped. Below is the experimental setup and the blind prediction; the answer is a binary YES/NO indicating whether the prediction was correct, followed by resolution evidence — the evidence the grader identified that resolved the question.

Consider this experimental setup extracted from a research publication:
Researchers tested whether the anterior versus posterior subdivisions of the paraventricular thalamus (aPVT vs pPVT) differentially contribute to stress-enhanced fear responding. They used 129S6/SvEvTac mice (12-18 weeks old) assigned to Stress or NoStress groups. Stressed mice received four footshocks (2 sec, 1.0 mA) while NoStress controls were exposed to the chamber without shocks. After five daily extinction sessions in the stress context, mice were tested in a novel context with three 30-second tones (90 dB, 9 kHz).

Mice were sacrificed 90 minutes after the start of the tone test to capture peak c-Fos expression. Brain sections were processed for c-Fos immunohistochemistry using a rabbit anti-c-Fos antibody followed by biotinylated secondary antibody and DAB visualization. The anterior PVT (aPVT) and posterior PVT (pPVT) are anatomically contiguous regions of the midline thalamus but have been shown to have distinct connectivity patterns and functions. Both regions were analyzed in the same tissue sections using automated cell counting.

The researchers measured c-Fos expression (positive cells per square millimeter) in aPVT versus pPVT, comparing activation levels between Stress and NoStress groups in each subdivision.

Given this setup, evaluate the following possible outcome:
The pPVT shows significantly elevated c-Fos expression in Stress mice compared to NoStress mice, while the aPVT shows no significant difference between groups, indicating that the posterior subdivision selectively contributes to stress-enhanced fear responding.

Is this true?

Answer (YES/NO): NO